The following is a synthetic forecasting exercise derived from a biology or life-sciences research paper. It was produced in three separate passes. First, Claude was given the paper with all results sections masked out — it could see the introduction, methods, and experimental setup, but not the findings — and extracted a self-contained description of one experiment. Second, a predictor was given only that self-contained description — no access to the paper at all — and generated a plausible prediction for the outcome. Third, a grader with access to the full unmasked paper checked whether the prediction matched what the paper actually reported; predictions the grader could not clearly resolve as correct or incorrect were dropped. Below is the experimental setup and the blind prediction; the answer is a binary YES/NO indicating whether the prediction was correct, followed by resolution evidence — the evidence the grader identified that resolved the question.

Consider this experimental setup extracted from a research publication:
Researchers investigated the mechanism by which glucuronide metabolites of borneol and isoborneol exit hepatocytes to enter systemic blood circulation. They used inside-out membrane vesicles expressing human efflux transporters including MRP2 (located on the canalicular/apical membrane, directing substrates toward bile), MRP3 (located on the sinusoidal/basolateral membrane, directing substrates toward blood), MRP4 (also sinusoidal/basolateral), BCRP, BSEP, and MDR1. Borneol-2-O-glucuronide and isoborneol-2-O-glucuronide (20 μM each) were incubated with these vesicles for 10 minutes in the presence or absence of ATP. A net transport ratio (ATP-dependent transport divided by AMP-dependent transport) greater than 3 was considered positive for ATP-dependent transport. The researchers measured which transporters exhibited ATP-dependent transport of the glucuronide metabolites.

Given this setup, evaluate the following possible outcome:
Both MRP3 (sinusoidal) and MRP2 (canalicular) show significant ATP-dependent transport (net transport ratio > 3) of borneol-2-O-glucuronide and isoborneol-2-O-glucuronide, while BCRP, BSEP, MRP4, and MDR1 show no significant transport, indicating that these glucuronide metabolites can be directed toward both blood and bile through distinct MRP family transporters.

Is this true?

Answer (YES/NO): NO